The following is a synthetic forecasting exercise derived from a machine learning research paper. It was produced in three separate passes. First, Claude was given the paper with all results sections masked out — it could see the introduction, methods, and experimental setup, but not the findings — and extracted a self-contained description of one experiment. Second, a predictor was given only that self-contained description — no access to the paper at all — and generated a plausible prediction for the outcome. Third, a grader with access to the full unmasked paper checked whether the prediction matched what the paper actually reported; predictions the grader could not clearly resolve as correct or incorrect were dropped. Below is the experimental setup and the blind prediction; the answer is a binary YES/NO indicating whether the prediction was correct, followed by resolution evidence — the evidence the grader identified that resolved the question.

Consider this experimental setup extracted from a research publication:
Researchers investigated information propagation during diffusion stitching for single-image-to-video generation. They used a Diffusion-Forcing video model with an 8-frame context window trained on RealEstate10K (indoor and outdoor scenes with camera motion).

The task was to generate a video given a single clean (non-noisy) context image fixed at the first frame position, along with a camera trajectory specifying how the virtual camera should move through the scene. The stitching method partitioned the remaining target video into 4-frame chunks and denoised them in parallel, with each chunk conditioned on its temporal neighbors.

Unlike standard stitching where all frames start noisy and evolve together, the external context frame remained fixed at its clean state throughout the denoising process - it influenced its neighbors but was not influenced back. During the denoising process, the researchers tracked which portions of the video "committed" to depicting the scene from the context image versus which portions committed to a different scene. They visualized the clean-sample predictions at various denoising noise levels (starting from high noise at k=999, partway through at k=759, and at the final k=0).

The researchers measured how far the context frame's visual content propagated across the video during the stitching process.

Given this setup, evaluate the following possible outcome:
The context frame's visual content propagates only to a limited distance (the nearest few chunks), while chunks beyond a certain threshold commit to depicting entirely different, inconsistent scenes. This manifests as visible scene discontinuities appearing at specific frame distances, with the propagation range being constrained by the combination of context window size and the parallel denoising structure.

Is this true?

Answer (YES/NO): YES